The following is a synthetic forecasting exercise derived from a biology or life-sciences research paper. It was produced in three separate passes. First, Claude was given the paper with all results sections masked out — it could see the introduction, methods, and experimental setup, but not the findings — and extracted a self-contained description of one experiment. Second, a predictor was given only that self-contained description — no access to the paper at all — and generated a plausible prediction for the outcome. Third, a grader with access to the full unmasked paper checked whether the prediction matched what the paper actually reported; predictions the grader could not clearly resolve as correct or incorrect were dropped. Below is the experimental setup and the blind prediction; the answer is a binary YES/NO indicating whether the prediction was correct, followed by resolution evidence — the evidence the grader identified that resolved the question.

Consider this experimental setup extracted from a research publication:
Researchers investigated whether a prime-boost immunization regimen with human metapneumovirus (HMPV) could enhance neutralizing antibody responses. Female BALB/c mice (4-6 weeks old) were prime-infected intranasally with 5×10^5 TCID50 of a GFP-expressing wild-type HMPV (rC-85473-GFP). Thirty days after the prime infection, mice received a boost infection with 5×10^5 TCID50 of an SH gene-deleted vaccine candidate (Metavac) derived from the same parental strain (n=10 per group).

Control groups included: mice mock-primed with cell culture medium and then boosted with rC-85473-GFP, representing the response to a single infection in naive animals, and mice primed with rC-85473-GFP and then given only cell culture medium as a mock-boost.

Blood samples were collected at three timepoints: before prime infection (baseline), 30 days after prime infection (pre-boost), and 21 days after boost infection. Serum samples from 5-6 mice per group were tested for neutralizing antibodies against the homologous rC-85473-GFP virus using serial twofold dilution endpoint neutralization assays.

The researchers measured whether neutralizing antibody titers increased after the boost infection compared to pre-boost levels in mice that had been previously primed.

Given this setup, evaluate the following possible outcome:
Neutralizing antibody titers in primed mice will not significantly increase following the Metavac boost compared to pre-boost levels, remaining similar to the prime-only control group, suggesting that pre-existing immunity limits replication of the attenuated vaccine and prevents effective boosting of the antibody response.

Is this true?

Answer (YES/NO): NO